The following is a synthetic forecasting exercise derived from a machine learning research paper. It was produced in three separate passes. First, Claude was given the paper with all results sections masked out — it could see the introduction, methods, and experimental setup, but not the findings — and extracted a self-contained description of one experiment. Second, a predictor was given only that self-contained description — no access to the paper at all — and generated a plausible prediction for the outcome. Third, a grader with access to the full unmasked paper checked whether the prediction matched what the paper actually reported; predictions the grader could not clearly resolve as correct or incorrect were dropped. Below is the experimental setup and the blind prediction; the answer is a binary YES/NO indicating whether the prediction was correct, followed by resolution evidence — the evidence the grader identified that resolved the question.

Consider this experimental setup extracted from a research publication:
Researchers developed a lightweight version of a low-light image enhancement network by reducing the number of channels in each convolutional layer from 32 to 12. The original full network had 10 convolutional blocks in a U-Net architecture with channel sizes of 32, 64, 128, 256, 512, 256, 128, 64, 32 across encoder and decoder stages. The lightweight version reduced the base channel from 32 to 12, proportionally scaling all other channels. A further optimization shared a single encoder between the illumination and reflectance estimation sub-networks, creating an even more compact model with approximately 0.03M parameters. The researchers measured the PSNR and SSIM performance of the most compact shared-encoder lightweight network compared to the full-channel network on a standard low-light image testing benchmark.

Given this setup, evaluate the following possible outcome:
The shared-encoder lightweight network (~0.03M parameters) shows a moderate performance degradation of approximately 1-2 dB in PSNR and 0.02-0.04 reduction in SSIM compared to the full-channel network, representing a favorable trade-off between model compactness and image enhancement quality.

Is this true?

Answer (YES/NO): NO